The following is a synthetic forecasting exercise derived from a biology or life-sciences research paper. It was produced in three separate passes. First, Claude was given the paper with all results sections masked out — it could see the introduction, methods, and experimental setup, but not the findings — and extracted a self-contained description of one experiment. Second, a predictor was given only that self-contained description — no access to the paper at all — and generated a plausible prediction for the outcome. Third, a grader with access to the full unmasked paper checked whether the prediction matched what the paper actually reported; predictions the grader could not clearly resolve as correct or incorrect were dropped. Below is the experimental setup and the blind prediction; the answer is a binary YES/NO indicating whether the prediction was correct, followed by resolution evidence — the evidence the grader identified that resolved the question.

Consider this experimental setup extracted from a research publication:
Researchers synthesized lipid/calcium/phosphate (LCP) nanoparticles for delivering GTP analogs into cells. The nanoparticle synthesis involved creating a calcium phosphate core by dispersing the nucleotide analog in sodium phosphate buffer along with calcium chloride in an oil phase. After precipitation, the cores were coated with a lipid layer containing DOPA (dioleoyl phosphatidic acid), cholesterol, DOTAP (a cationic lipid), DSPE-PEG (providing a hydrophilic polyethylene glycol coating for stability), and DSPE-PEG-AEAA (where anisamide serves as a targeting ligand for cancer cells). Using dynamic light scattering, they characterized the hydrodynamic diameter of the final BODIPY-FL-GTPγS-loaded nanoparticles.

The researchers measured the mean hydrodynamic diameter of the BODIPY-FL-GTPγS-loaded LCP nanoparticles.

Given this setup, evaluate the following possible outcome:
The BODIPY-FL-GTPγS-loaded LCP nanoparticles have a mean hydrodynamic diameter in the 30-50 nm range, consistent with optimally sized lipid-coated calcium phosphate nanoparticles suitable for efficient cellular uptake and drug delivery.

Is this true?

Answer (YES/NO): NO